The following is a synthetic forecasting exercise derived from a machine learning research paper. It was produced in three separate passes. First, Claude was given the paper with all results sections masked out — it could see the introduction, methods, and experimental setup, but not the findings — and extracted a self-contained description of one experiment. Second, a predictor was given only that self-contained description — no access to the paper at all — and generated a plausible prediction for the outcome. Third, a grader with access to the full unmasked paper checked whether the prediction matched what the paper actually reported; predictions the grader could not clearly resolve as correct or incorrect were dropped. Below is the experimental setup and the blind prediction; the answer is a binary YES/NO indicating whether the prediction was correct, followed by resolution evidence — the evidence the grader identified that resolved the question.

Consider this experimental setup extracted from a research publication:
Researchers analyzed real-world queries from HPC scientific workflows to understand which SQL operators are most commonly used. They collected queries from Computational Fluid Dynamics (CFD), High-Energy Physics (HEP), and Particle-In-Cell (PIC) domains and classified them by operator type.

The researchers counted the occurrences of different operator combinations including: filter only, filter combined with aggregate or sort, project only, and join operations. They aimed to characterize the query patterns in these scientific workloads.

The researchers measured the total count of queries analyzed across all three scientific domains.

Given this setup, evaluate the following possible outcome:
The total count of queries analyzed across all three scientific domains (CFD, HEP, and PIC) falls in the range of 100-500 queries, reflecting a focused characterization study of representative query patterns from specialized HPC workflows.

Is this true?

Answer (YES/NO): NO